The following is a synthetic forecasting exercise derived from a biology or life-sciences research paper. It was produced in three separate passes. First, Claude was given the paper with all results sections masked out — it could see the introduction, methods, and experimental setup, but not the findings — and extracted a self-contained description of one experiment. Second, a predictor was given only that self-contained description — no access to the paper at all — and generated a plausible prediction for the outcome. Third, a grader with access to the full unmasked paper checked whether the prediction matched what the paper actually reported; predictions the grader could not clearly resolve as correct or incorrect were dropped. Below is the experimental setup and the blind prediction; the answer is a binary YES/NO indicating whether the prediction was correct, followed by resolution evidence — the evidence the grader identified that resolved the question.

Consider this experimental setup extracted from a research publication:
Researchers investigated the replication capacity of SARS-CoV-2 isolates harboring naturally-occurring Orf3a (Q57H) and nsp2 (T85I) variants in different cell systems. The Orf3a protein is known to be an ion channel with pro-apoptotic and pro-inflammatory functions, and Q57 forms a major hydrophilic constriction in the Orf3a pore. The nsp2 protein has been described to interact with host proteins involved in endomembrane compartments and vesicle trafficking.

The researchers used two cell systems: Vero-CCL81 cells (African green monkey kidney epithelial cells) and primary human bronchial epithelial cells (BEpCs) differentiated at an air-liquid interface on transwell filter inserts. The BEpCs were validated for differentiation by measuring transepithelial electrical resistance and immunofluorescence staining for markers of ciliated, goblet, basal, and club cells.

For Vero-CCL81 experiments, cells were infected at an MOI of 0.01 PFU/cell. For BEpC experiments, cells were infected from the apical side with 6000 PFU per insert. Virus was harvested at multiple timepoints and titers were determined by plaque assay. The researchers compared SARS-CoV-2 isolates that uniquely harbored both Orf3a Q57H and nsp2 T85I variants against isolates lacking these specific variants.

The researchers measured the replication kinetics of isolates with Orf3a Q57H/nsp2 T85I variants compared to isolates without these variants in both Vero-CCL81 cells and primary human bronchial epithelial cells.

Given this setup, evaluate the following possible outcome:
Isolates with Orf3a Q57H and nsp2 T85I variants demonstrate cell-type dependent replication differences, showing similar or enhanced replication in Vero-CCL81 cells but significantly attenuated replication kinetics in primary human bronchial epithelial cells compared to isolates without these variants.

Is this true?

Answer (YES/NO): NO